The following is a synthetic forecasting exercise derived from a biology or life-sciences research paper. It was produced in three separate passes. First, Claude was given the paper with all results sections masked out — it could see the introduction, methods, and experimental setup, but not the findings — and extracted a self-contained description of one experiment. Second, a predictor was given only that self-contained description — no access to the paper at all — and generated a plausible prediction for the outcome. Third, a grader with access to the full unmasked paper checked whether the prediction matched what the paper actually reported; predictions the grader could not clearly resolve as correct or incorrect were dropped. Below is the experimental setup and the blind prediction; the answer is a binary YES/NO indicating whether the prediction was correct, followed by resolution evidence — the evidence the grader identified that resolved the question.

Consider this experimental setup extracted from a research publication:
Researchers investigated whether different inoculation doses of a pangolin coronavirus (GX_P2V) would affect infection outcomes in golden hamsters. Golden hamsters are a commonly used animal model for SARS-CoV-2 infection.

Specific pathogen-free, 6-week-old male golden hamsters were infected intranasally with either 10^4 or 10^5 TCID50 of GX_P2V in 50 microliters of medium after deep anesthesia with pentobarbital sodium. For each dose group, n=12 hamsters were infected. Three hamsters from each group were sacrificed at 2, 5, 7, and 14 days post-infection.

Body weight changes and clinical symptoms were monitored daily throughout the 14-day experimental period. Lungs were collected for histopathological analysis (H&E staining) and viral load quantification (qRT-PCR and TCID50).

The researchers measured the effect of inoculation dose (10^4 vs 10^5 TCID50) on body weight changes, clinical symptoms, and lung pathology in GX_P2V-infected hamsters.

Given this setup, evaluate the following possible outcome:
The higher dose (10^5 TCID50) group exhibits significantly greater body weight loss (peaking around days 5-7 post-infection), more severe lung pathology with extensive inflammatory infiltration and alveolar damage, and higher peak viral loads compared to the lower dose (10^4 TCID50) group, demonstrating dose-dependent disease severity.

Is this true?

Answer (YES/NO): NO